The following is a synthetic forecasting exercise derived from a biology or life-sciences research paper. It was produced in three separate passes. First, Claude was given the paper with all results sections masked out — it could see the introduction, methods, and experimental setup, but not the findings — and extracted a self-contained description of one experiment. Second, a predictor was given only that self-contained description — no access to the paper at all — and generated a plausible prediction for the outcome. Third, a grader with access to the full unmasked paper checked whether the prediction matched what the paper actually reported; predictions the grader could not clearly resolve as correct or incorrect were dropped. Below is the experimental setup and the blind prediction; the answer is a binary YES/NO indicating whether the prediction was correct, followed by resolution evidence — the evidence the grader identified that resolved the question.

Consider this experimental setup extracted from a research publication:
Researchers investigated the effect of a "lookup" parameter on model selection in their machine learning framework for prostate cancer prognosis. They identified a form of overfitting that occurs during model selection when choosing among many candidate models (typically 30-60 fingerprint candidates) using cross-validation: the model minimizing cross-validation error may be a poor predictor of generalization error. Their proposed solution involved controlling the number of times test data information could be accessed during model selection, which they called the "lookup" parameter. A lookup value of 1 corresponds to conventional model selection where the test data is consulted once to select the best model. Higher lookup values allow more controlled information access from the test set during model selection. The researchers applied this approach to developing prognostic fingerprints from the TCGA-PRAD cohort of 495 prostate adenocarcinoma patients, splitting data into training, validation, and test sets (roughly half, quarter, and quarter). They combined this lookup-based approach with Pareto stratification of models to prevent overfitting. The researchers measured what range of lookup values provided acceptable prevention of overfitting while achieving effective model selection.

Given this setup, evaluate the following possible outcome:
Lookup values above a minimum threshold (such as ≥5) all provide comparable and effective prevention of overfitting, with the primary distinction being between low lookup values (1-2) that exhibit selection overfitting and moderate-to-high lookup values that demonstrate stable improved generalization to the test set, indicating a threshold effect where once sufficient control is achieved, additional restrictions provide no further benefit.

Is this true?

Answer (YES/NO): NO